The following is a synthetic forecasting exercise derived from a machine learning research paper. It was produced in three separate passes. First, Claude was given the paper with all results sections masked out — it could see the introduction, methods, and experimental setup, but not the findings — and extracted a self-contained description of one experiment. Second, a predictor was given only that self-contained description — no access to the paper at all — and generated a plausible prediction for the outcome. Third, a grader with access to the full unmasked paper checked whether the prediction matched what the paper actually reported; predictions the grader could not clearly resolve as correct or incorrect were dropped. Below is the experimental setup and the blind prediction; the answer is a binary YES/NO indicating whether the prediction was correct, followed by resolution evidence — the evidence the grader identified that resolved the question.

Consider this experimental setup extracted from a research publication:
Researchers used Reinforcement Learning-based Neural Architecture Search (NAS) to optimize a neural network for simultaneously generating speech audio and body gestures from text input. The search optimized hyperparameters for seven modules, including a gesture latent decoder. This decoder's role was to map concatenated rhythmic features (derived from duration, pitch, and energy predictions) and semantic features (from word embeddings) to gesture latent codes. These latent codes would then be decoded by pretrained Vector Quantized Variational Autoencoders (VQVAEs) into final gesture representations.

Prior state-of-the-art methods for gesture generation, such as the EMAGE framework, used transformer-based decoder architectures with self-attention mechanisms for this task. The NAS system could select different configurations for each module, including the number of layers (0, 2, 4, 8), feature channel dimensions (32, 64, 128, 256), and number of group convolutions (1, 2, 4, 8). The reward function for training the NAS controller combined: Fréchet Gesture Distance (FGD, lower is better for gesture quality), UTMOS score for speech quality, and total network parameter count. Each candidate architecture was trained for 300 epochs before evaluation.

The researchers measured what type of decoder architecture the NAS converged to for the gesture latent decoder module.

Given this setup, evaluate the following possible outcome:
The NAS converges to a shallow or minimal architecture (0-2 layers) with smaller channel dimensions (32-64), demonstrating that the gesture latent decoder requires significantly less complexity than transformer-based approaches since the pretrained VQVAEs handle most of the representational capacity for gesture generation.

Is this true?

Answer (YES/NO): NO